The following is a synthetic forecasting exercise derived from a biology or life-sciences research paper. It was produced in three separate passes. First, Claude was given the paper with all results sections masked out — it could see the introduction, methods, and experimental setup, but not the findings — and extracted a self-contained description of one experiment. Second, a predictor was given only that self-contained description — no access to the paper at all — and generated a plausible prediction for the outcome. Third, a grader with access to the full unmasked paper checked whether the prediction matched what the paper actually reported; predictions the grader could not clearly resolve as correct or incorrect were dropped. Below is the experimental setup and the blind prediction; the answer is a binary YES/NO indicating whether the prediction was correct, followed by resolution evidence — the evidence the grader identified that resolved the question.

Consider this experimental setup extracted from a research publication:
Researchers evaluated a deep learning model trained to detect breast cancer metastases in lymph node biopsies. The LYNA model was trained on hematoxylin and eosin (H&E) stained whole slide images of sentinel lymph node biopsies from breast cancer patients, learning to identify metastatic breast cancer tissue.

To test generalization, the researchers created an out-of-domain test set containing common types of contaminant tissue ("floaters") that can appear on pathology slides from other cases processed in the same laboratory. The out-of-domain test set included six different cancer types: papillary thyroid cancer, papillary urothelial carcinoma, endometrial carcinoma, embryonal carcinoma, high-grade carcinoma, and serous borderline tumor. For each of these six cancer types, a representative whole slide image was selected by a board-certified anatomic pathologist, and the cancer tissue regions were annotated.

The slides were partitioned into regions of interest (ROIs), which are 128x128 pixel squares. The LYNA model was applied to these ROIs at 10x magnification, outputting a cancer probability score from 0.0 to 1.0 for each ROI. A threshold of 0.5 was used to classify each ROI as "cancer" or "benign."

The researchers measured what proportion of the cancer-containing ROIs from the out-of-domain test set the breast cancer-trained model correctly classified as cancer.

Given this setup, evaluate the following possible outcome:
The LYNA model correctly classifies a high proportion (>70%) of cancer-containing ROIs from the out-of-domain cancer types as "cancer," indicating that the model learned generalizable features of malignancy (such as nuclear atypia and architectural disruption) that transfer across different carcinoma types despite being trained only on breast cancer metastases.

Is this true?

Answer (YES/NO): NO